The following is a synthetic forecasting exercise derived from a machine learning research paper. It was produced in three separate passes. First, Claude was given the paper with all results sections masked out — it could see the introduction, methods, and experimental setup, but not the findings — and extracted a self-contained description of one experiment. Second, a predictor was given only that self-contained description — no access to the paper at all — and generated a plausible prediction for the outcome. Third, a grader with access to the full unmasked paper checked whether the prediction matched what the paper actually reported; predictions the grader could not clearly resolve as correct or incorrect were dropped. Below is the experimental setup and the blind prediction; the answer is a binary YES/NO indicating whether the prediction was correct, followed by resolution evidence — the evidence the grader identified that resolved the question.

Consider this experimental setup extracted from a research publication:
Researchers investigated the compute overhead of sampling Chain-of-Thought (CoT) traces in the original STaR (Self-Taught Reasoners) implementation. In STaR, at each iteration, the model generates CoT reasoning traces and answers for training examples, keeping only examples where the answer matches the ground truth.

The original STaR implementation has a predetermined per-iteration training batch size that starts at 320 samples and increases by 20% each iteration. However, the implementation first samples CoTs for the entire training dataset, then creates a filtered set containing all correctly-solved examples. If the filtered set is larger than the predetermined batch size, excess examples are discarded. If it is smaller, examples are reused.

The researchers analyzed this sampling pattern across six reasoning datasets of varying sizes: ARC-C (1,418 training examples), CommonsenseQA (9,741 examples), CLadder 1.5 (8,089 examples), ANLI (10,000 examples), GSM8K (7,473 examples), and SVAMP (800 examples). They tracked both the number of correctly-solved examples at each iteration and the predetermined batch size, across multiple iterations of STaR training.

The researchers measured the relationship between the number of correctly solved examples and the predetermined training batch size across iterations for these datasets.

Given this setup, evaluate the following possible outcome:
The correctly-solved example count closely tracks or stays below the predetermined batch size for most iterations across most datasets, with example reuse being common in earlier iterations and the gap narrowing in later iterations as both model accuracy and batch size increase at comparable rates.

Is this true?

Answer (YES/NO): NO